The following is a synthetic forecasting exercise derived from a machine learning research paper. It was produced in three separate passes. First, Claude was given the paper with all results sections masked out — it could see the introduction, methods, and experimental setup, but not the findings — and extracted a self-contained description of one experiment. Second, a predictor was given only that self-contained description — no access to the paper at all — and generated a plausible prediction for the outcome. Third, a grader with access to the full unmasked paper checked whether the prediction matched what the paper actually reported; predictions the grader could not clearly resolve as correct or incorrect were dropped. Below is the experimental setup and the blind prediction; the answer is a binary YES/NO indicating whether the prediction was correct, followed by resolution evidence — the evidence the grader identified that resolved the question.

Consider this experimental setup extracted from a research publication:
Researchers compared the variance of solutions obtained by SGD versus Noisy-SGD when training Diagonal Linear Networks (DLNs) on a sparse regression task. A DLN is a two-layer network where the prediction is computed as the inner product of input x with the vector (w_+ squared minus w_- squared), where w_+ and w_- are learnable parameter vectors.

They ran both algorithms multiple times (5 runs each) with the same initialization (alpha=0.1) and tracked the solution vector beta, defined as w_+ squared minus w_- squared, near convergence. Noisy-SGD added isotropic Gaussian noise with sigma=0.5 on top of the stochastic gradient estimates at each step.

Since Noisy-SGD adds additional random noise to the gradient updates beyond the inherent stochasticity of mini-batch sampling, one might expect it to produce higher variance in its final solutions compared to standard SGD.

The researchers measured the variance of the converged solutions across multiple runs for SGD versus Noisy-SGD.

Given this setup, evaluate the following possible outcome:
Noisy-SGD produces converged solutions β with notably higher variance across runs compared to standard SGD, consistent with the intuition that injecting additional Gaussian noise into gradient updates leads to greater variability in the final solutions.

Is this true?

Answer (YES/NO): NO